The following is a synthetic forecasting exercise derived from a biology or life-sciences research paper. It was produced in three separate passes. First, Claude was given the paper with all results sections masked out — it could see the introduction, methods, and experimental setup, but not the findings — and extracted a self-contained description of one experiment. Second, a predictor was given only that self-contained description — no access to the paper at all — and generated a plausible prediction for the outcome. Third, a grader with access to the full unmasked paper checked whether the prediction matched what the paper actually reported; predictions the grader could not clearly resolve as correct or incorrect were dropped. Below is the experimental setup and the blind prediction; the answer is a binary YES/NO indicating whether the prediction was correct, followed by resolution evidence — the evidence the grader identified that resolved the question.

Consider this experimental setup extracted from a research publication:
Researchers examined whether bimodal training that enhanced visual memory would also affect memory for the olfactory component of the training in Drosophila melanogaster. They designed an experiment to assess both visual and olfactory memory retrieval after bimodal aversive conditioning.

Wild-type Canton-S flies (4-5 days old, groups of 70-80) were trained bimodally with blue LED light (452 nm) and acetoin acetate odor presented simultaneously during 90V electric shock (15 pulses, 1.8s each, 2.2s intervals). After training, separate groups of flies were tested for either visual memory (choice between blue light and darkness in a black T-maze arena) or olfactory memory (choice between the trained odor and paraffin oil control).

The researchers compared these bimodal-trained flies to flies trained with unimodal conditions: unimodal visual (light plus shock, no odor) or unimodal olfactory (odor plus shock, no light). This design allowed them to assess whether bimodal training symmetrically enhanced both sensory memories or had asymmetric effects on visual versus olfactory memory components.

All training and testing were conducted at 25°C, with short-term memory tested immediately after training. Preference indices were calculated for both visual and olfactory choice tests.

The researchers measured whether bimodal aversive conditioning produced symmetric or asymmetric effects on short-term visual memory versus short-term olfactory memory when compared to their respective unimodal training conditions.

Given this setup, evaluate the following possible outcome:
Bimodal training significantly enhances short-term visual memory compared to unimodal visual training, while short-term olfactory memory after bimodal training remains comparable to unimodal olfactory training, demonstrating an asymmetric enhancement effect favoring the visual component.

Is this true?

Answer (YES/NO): NO